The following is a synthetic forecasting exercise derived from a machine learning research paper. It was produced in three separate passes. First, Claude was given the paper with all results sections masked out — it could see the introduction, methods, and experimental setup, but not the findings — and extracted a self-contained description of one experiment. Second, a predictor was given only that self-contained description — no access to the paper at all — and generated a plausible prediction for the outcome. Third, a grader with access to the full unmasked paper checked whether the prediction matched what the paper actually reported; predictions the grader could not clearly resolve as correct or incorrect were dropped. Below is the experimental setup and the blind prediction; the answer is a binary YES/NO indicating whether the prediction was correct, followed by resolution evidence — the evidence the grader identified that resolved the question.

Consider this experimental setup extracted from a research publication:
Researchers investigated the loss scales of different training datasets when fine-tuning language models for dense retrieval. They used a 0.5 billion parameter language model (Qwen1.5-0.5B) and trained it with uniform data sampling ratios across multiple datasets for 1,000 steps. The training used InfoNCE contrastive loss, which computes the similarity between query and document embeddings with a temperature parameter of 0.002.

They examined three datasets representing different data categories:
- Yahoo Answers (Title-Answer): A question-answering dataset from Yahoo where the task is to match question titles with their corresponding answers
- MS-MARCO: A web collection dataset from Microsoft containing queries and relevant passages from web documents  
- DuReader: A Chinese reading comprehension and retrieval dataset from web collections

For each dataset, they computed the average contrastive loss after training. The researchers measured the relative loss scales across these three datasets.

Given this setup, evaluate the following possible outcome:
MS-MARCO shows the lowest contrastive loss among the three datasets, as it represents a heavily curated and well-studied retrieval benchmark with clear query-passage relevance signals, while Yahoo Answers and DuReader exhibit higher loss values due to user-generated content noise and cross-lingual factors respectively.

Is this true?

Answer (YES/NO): NO